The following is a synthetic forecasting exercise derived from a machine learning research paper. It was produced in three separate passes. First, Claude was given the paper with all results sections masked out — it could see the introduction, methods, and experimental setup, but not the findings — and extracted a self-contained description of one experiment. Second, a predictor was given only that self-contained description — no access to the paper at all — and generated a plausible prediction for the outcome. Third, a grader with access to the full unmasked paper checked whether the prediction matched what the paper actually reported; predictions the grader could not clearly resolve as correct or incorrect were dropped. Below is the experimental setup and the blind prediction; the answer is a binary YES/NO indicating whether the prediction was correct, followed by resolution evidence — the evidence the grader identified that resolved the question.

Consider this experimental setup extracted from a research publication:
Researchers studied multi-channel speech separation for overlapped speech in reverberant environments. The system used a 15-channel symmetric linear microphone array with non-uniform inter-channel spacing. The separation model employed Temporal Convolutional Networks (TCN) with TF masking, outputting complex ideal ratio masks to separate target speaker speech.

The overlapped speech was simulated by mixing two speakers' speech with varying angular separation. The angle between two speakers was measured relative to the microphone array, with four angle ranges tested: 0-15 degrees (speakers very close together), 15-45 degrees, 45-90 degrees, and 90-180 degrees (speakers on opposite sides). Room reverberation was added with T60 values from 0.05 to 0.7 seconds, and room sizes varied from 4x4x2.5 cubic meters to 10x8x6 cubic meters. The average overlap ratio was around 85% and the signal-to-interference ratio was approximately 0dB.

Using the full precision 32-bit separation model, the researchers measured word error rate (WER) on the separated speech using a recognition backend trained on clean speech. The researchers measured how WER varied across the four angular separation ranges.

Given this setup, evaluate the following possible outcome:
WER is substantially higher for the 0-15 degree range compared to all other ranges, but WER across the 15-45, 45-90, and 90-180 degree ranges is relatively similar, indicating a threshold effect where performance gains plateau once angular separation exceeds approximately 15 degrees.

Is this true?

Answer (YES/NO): NO